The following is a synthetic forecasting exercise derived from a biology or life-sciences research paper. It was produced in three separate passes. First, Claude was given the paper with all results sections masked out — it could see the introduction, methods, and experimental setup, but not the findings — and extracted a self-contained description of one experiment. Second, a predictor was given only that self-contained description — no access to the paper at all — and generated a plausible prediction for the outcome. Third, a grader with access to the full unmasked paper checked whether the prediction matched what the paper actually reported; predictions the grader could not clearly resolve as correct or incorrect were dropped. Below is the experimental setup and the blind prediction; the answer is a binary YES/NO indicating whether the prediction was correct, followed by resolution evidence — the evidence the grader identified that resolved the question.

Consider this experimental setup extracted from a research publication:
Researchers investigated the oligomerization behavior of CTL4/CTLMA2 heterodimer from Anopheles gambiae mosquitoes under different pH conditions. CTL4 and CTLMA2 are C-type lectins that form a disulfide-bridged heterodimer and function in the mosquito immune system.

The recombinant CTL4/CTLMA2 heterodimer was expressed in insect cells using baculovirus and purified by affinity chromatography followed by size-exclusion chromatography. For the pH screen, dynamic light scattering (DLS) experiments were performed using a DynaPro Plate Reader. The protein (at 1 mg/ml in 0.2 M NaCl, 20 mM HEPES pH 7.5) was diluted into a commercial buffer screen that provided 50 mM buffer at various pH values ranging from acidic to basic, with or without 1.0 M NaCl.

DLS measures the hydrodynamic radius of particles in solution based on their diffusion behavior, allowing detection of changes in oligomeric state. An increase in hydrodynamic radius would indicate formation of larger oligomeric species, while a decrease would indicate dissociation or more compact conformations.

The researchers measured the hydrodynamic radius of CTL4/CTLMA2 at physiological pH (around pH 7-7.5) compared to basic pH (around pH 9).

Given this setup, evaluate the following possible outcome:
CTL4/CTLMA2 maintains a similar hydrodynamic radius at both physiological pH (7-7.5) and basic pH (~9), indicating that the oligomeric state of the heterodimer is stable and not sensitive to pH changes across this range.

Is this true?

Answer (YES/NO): YES